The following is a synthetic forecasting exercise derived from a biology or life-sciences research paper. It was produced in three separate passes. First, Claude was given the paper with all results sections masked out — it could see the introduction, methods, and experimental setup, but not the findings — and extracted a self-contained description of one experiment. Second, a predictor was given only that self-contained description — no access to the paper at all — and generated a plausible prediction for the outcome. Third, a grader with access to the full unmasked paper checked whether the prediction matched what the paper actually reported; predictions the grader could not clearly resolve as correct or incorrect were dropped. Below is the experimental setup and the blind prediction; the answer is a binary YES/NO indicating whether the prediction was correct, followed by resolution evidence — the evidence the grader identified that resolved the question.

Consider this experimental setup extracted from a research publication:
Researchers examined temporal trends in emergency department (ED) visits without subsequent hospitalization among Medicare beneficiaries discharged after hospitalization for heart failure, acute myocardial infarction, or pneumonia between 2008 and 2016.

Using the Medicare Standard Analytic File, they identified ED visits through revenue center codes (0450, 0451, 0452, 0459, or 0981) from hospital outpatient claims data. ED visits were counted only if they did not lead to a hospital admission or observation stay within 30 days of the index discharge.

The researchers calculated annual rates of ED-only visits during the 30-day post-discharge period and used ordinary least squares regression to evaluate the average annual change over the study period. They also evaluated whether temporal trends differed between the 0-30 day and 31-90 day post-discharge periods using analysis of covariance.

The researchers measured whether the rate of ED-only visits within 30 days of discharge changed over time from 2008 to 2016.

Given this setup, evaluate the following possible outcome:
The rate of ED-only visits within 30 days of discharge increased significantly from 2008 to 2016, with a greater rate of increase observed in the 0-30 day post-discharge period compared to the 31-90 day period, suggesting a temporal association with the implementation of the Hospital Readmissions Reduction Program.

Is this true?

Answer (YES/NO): YES